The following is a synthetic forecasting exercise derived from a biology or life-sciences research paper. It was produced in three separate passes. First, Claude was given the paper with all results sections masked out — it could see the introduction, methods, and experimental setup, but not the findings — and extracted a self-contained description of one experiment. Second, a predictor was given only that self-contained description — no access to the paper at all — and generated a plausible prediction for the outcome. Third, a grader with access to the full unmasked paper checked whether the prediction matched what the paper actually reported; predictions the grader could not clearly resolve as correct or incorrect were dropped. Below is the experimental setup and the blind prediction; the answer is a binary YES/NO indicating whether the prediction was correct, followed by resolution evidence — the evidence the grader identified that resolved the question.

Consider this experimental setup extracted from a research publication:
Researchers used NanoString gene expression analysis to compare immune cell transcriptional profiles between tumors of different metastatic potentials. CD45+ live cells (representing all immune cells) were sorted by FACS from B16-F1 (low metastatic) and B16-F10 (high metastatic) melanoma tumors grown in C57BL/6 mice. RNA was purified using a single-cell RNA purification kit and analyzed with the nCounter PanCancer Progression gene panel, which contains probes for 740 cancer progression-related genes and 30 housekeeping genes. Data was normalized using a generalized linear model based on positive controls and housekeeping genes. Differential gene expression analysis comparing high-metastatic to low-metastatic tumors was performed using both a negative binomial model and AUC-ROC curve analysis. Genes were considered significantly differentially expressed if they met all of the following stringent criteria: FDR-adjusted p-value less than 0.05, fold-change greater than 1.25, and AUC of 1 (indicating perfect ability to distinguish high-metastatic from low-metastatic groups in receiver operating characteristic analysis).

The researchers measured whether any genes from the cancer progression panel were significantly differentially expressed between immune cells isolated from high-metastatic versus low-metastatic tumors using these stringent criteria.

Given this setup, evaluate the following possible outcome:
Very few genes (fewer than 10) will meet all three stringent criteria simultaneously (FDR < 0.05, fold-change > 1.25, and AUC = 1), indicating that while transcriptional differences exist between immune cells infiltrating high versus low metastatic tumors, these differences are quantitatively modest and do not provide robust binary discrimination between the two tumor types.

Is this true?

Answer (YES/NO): YES